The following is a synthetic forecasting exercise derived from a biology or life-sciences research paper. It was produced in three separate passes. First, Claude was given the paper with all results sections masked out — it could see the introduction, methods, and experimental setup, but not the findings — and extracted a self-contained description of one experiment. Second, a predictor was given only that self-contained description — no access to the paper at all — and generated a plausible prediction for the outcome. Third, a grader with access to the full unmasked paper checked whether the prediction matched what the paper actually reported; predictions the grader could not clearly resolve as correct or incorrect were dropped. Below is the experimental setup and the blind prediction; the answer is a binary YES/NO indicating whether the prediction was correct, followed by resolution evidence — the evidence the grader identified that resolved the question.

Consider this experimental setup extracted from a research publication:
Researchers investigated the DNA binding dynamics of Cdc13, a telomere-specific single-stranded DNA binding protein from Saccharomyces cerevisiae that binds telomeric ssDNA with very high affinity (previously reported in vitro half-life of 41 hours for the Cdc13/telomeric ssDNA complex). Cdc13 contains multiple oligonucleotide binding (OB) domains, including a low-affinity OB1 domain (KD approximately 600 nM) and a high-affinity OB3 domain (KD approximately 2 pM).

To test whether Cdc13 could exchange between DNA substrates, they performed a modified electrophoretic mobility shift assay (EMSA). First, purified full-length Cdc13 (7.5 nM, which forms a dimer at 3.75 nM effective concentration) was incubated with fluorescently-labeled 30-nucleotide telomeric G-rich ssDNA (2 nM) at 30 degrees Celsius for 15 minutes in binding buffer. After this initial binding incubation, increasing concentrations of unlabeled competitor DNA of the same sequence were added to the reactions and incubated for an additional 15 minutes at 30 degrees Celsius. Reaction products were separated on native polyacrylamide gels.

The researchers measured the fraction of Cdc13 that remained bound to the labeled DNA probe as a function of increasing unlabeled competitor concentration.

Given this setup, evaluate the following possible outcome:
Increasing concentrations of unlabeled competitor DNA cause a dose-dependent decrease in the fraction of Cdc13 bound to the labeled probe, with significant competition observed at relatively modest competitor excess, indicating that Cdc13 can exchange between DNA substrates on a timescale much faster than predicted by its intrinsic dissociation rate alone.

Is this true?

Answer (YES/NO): YES